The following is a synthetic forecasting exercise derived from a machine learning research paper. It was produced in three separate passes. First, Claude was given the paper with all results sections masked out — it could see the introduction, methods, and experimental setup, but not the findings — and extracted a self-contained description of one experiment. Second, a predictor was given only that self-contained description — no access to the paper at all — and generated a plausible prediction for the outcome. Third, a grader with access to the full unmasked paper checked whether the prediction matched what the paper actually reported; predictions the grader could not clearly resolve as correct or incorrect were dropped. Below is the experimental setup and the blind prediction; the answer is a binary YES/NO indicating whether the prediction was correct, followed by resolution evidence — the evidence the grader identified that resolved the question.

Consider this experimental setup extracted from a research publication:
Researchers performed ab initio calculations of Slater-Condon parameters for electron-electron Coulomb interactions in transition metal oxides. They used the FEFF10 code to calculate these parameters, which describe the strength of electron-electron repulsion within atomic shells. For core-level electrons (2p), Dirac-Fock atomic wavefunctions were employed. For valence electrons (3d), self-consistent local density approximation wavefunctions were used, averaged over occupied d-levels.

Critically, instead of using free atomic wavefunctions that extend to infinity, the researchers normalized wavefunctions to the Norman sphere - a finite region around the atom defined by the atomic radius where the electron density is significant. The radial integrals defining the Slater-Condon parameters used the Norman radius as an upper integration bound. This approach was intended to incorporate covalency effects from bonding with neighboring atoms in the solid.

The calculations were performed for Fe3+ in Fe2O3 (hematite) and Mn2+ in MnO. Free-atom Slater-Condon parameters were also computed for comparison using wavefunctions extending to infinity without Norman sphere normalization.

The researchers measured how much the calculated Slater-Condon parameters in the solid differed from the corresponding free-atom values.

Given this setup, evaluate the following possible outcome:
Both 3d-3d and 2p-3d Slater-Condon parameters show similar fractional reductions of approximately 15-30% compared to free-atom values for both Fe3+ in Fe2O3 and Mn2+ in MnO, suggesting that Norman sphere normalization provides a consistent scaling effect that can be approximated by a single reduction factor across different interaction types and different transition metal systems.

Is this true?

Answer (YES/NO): NO